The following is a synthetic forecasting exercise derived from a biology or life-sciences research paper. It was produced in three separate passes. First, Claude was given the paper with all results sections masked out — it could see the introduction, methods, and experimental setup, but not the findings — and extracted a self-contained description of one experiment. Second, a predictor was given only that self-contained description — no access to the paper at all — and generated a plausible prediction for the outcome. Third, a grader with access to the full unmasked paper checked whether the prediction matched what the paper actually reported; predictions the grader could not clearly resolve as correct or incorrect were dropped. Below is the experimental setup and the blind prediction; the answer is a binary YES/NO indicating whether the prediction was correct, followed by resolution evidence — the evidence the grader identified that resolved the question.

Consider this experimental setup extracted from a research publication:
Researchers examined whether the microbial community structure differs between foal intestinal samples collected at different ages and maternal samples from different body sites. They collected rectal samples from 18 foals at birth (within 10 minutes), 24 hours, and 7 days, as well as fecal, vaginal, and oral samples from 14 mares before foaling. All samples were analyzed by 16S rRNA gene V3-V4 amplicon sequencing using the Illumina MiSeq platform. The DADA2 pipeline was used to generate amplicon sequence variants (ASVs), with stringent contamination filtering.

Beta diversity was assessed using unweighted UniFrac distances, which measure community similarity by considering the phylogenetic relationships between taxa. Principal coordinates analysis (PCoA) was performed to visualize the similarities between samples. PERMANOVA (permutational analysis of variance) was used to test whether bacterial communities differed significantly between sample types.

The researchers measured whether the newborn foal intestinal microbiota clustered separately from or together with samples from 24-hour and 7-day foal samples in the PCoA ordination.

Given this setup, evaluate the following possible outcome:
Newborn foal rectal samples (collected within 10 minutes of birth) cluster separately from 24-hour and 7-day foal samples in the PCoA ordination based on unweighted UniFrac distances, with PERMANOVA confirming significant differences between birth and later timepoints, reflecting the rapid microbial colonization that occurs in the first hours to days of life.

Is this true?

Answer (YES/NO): YES